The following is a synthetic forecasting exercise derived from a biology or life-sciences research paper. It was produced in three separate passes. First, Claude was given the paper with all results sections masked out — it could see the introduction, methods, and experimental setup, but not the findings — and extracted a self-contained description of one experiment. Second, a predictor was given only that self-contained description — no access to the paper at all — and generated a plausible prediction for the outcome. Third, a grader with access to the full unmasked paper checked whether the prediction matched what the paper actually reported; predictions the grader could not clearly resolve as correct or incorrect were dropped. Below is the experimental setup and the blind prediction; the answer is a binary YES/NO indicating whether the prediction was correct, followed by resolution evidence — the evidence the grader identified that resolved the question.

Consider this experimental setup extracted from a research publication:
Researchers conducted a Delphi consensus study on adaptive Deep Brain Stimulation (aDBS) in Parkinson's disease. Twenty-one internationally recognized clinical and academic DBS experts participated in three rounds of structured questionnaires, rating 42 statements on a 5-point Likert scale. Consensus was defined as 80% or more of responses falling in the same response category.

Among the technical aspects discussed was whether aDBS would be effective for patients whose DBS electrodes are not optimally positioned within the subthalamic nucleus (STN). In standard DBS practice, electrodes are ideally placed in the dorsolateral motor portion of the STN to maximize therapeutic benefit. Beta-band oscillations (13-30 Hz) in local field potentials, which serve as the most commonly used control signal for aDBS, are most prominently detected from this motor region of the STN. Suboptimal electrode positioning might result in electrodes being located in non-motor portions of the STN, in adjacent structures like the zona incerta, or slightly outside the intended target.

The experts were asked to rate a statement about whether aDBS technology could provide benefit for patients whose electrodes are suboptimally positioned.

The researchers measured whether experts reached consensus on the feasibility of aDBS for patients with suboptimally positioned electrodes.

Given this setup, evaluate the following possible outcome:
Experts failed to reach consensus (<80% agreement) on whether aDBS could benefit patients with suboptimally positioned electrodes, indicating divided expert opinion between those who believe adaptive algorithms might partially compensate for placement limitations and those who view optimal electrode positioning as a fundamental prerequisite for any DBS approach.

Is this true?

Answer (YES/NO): NO